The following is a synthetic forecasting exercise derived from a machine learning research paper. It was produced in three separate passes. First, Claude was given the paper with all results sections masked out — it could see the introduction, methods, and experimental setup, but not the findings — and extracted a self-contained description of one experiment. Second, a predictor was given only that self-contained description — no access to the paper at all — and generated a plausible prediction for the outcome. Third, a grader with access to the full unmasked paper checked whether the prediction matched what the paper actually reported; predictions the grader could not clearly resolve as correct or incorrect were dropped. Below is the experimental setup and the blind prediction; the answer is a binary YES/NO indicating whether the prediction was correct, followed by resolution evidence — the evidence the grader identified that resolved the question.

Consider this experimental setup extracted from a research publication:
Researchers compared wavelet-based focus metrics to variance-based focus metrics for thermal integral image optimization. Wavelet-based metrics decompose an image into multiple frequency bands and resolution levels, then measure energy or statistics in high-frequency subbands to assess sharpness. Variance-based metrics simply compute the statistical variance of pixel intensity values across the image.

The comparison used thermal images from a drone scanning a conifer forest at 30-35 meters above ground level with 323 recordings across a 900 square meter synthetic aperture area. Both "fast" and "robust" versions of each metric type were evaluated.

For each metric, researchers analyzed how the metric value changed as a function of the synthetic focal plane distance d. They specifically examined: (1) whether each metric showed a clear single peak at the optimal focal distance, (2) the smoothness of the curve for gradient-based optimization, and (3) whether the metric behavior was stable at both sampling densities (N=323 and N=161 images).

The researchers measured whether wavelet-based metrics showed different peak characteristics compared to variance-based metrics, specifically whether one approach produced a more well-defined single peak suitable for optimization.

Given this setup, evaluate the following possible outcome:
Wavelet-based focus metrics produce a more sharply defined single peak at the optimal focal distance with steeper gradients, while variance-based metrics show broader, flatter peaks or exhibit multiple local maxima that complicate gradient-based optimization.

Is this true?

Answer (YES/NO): NO